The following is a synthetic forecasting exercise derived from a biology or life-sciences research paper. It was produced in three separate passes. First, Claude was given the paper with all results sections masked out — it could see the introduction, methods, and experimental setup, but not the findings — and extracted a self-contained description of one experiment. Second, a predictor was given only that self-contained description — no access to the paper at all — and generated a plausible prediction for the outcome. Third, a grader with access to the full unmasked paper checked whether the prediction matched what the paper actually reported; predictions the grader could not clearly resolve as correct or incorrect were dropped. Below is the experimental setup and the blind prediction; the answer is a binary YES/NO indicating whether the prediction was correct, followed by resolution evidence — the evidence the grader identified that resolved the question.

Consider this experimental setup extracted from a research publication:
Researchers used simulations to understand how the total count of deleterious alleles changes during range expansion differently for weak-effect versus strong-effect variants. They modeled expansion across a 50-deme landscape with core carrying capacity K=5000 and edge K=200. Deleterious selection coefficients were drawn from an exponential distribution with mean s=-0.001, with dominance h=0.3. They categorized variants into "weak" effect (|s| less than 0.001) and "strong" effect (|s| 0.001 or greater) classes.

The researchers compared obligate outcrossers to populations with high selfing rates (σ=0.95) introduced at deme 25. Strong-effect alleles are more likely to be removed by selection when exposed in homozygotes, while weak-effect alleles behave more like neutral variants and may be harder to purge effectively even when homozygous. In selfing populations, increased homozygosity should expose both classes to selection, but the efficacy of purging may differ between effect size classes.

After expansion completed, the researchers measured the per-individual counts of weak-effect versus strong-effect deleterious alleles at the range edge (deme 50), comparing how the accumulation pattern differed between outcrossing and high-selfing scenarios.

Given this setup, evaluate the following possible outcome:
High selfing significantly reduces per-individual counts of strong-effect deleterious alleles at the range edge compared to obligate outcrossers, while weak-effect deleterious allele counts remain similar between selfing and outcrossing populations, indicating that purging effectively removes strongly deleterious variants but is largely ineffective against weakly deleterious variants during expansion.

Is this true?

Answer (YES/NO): NO